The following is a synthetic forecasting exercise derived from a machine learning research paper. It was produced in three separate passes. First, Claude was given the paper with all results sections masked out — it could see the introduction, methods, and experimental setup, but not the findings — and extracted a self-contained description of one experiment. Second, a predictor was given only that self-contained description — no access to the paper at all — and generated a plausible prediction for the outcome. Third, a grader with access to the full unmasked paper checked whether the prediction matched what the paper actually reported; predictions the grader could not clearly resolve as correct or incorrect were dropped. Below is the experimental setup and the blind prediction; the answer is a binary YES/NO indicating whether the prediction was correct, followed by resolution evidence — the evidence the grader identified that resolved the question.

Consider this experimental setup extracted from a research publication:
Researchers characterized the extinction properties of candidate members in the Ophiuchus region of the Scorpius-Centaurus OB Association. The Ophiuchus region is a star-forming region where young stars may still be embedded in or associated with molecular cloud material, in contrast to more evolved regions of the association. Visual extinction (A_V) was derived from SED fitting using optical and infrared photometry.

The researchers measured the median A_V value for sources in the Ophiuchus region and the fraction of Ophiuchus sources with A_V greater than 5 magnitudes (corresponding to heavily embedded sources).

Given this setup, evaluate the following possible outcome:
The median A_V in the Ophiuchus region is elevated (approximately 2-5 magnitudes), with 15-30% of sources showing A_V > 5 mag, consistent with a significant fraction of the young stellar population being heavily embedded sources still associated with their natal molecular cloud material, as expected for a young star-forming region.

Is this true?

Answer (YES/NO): NO